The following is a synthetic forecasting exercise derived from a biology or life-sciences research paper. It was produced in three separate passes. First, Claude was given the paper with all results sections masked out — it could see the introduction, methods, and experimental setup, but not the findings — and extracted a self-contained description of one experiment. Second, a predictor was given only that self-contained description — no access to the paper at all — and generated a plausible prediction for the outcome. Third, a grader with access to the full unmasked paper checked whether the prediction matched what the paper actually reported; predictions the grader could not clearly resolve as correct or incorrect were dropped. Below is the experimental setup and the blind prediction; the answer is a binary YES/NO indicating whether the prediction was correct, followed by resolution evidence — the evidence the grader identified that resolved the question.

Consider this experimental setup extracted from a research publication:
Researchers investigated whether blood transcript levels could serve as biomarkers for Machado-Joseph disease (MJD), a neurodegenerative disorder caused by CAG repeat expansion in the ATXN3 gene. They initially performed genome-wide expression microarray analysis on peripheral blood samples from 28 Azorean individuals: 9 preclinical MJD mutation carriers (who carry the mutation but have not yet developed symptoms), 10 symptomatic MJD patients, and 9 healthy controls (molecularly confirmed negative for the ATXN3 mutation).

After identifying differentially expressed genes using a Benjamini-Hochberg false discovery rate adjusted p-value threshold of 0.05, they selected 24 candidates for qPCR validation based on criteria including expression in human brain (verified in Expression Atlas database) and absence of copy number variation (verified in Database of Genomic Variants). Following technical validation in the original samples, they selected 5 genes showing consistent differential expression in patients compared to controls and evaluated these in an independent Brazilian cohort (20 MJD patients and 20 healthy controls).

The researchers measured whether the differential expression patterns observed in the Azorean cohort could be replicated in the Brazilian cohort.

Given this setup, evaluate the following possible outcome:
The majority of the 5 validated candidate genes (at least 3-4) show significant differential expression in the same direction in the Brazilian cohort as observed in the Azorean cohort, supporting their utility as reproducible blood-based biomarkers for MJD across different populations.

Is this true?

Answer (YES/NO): NO